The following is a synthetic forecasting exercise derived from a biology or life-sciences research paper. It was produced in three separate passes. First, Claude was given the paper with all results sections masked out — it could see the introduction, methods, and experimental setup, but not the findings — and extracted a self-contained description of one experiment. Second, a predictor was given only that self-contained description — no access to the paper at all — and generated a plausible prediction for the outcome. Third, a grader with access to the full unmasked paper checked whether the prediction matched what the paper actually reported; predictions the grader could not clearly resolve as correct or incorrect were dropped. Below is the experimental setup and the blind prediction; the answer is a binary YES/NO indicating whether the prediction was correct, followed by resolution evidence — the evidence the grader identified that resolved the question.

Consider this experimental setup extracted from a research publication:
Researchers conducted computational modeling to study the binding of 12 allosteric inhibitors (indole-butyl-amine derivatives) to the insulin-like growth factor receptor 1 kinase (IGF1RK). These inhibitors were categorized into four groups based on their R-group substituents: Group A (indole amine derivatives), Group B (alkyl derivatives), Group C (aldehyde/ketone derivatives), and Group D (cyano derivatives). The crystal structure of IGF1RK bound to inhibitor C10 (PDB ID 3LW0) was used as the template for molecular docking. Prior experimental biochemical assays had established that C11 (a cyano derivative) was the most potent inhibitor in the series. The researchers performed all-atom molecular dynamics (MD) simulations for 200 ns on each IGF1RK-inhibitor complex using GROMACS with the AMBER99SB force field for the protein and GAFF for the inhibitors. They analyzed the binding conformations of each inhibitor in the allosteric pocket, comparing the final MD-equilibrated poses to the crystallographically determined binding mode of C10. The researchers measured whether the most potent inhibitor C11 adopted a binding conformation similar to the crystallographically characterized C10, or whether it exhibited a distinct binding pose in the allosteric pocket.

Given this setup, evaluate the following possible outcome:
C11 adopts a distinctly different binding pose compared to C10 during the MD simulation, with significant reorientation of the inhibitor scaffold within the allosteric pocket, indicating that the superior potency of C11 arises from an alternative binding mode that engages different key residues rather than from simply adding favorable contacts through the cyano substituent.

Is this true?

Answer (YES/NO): YES